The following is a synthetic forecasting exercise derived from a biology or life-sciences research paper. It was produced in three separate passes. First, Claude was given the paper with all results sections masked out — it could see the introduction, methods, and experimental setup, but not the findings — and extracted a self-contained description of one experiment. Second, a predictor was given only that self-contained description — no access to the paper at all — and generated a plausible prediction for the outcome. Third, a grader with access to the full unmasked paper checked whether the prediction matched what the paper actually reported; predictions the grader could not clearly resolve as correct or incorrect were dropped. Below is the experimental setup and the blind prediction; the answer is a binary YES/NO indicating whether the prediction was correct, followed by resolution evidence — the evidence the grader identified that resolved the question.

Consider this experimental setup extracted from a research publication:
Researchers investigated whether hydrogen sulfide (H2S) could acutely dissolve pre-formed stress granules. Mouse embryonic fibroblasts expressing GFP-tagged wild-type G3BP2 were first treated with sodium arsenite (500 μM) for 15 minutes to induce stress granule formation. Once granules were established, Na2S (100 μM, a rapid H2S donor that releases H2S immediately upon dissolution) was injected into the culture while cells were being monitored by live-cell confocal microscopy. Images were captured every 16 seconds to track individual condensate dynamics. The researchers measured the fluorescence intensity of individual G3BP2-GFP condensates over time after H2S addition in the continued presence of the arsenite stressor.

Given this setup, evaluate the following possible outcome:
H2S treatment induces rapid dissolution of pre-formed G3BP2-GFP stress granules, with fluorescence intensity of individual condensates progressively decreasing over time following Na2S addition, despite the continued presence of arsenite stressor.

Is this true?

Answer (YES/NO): YES